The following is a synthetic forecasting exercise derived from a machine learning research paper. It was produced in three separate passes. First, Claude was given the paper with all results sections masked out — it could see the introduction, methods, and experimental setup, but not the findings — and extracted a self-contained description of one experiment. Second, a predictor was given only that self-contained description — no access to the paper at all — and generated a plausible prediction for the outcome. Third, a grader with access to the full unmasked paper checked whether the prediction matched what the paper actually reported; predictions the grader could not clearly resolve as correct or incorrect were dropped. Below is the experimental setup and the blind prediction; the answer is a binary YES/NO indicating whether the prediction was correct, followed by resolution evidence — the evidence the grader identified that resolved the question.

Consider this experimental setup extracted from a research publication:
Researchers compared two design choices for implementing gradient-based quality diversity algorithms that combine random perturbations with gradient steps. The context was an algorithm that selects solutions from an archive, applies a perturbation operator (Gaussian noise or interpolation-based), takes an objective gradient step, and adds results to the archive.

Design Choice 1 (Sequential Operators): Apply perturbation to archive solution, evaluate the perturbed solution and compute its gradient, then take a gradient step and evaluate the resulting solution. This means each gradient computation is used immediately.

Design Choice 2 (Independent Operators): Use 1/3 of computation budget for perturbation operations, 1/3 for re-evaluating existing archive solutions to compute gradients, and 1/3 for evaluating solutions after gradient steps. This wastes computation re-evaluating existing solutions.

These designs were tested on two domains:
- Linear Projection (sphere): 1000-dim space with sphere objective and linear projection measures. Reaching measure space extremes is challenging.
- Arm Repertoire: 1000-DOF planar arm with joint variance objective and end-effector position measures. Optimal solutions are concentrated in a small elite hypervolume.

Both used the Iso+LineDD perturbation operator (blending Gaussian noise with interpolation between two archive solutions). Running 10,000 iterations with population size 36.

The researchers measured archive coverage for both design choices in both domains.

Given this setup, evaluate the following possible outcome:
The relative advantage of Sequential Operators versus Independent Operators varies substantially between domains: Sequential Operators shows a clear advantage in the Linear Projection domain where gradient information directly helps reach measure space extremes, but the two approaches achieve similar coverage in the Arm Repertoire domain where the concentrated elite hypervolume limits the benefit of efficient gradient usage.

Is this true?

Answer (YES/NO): NO